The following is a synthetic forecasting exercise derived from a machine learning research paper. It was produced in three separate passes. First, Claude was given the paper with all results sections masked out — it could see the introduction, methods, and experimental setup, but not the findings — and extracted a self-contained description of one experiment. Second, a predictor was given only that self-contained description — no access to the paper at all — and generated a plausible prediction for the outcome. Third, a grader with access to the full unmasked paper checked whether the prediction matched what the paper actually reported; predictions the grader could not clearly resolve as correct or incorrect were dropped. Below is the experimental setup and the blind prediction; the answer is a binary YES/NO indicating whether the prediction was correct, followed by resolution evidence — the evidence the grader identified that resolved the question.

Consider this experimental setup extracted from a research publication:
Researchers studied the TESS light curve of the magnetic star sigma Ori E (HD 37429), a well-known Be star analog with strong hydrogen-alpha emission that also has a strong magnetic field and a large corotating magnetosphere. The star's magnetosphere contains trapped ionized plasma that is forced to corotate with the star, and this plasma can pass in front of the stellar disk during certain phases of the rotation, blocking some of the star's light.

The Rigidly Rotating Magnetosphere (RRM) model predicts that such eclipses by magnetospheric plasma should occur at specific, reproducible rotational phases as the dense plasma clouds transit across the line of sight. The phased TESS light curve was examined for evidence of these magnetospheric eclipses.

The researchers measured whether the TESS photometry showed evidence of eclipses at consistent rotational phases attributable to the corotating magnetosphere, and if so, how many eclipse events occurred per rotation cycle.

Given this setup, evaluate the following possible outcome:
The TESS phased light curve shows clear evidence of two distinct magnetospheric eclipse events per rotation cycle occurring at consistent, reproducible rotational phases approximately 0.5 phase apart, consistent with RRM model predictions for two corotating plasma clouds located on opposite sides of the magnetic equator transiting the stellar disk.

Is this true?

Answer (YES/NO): NO